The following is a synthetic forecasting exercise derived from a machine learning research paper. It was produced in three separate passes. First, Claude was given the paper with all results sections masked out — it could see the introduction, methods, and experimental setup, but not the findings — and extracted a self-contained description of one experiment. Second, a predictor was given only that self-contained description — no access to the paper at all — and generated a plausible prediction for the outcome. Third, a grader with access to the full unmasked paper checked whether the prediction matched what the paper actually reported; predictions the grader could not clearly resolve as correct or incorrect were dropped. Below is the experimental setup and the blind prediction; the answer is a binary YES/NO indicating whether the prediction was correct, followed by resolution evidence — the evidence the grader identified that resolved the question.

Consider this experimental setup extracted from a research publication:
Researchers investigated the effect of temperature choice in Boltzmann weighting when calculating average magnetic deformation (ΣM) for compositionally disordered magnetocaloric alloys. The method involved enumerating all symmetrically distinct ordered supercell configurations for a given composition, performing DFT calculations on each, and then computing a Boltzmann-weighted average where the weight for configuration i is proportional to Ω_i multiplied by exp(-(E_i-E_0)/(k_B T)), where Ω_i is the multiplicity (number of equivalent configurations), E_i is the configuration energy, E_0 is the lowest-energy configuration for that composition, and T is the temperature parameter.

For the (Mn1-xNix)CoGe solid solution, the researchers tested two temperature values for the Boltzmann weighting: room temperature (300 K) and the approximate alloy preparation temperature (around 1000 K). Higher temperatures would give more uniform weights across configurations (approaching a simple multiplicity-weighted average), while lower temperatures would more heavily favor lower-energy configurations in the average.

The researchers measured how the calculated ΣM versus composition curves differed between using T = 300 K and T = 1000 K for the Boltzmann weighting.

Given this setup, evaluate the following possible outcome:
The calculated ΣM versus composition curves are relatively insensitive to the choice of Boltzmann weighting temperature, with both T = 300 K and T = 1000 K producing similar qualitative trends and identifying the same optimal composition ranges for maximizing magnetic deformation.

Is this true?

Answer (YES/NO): YES